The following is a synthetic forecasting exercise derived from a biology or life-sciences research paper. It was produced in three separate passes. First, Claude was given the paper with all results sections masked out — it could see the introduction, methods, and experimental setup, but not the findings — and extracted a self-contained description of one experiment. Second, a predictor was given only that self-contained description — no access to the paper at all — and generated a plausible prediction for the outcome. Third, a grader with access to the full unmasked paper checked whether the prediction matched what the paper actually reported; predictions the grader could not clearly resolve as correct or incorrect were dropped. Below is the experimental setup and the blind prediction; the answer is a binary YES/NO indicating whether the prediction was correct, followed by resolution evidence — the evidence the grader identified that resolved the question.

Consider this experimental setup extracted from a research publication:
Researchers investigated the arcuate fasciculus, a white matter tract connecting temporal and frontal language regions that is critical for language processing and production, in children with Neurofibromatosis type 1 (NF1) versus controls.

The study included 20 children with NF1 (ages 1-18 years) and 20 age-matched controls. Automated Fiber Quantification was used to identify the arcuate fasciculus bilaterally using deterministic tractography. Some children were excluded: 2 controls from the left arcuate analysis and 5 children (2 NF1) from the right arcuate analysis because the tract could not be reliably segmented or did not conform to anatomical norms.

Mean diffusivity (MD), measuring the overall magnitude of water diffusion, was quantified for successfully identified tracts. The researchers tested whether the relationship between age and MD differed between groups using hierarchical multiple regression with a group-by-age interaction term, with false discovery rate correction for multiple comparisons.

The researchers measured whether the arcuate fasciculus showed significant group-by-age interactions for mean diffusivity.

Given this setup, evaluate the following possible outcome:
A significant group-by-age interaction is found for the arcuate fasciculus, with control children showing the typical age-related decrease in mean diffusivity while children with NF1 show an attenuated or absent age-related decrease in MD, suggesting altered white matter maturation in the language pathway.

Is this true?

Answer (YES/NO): NO